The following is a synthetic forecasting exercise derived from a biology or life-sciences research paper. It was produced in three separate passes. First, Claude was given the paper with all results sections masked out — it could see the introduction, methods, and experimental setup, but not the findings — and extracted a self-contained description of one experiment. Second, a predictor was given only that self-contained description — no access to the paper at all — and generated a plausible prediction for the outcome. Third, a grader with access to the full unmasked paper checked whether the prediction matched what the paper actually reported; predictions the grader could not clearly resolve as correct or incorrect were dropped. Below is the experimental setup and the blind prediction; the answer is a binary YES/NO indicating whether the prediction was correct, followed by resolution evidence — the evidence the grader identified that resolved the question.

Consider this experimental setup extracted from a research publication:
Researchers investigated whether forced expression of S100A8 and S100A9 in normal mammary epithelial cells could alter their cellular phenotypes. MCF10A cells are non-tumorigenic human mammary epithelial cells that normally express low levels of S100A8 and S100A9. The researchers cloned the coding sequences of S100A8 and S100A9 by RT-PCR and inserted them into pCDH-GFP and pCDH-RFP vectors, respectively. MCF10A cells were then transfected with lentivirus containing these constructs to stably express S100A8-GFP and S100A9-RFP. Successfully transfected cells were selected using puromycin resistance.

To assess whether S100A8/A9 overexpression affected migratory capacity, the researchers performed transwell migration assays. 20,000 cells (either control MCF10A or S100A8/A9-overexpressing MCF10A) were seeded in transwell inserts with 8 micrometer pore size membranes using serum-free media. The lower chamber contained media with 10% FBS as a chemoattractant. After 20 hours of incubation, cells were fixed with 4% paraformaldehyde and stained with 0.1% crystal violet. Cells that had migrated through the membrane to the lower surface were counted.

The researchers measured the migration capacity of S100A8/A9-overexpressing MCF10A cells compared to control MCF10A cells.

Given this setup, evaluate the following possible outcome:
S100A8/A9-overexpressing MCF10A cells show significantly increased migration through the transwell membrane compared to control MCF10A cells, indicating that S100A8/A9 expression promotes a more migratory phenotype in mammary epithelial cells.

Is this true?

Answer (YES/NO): YES